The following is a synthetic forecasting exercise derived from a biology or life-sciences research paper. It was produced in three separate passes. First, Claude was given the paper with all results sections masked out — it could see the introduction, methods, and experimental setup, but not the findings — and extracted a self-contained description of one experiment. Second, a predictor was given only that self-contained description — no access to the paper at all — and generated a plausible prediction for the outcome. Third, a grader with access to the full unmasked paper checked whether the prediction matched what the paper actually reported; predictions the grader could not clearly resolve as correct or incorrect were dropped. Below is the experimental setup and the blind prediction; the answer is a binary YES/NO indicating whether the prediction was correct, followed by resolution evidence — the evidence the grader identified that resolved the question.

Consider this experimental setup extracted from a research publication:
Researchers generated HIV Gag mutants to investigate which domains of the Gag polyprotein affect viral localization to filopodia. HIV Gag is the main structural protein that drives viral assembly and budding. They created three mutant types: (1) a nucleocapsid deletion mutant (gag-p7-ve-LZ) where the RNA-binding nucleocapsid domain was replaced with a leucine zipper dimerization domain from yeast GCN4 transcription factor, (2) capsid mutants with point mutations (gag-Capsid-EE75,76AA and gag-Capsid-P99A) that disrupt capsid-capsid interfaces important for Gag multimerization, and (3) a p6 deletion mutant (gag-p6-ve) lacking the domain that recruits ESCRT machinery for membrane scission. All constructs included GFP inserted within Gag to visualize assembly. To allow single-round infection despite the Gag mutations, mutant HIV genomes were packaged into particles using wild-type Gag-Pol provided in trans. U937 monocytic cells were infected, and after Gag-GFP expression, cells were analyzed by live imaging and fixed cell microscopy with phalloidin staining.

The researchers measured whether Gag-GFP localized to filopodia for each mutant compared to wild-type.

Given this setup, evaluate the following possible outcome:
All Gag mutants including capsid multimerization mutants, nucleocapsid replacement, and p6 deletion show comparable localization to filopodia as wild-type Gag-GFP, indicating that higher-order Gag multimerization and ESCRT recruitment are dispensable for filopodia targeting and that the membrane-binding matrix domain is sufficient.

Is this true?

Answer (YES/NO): NO